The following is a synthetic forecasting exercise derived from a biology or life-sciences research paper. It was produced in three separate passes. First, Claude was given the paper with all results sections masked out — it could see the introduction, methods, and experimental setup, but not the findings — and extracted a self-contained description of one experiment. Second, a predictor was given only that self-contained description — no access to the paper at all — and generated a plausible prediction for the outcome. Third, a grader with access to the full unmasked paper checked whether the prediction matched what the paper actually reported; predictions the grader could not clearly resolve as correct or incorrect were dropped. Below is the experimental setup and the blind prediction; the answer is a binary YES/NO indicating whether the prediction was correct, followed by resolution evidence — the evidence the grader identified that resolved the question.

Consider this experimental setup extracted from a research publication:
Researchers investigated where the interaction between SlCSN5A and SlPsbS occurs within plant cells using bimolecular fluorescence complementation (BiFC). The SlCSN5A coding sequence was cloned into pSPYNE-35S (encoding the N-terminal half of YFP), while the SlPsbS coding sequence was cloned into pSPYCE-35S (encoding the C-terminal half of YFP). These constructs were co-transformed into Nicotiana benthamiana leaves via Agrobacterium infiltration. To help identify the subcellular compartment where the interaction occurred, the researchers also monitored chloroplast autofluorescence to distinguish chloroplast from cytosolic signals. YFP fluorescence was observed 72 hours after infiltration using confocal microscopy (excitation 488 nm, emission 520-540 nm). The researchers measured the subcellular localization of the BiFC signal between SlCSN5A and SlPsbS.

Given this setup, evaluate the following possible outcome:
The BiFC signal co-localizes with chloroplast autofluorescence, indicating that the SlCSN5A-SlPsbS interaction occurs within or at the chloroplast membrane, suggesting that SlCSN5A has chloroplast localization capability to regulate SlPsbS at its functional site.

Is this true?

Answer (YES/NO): NO